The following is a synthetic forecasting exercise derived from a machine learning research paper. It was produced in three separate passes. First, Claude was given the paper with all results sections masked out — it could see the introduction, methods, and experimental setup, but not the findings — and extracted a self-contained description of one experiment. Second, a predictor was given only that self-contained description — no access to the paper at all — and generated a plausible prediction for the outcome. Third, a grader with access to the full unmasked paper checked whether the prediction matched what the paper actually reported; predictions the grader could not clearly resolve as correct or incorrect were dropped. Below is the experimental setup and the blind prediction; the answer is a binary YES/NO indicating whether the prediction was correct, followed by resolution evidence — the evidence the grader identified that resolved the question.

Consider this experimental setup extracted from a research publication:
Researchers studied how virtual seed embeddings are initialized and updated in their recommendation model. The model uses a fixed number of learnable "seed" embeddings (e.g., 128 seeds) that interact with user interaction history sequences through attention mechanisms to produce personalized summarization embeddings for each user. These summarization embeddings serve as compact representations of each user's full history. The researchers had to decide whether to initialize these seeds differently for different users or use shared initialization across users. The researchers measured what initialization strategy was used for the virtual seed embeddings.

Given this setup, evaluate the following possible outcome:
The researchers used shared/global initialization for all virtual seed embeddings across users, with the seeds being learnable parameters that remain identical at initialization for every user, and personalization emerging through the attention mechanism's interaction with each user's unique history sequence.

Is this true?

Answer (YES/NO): YES